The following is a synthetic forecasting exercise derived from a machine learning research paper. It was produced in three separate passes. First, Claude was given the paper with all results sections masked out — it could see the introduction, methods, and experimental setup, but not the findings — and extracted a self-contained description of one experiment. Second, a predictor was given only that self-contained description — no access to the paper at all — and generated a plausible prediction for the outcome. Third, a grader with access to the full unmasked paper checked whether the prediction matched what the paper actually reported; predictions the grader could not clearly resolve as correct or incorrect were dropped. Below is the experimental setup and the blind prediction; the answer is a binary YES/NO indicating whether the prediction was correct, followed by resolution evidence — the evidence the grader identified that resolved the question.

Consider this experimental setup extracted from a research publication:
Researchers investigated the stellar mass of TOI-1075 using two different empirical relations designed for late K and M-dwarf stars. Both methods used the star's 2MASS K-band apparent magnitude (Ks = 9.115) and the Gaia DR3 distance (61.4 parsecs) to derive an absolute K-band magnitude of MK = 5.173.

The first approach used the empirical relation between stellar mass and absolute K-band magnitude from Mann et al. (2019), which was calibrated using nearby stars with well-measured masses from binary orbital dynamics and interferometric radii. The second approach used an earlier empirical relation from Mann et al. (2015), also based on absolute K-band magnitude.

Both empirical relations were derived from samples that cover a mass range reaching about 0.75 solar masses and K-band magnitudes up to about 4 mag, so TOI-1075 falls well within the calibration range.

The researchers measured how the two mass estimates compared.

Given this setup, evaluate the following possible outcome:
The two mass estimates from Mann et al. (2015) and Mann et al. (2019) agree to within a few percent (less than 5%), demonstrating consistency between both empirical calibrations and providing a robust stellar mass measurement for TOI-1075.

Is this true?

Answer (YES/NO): NO